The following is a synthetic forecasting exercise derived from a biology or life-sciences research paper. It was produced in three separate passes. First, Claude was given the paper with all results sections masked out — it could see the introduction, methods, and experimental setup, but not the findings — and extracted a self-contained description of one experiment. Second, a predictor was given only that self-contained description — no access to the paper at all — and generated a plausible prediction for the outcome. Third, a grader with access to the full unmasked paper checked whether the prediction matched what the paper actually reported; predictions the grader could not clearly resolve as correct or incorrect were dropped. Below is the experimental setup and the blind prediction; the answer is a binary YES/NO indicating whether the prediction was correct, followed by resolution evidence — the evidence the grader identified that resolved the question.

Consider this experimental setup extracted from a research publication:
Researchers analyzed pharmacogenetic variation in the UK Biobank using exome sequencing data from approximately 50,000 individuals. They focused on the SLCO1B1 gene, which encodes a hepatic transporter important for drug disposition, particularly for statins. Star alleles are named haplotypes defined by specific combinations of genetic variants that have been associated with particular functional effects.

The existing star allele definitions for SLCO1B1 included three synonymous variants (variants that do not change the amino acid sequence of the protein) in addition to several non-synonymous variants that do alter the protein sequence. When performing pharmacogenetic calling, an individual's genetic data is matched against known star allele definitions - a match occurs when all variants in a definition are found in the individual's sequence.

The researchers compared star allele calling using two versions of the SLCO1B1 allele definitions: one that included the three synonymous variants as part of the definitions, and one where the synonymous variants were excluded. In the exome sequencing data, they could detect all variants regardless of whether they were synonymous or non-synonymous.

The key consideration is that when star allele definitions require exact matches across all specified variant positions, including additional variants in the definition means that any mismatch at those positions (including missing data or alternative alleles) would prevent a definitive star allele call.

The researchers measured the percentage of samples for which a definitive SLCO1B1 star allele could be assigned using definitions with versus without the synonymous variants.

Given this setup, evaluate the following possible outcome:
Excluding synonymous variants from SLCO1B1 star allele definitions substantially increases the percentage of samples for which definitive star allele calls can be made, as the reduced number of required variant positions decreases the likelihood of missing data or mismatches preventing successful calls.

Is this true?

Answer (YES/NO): YES